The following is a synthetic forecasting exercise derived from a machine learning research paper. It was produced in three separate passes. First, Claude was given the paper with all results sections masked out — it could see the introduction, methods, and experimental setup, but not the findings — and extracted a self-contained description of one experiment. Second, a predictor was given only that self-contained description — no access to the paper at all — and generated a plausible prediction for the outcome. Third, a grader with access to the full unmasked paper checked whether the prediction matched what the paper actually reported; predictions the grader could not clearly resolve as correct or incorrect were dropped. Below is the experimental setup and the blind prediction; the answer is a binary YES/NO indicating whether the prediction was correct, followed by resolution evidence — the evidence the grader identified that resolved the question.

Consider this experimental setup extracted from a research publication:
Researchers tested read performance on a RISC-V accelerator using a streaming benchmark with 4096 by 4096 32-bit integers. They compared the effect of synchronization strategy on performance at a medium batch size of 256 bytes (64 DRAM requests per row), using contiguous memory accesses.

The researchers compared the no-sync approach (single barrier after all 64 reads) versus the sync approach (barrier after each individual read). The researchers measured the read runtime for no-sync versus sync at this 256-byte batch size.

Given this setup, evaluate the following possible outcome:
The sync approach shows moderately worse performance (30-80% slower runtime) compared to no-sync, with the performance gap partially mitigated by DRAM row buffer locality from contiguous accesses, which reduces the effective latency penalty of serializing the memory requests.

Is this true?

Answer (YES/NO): NO